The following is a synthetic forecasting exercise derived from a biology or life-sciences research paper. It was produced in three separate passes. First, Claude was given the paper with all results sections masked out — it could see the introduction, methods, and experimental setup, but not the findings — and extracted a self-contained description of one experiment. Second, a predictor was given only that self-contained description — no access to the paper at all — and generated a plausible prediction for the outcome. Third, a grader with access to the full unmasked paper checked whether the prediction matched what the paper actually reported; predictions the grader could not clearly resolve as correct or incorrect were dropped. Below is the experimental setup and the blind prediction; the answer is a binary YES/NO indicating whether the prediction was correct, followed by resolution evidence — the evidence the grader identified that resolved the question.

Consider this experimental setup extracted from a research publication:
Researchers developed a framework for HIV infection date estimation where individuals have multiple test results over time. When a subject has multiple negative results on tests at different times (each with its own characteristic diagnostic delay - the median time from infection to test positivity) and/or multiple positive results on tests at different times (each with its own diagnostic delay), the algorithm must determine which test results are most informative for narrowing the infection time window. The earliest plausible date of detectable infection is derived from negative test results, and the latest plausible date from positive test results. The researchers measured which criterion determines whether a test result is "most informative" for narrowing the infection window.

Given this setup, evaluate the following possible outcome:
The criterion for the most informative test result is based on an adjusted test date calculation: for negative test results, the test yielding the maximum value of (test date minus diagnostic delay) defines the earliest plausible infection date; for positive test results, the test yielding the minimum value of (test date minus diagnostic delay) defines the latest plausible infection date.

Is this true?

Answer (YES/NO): YES